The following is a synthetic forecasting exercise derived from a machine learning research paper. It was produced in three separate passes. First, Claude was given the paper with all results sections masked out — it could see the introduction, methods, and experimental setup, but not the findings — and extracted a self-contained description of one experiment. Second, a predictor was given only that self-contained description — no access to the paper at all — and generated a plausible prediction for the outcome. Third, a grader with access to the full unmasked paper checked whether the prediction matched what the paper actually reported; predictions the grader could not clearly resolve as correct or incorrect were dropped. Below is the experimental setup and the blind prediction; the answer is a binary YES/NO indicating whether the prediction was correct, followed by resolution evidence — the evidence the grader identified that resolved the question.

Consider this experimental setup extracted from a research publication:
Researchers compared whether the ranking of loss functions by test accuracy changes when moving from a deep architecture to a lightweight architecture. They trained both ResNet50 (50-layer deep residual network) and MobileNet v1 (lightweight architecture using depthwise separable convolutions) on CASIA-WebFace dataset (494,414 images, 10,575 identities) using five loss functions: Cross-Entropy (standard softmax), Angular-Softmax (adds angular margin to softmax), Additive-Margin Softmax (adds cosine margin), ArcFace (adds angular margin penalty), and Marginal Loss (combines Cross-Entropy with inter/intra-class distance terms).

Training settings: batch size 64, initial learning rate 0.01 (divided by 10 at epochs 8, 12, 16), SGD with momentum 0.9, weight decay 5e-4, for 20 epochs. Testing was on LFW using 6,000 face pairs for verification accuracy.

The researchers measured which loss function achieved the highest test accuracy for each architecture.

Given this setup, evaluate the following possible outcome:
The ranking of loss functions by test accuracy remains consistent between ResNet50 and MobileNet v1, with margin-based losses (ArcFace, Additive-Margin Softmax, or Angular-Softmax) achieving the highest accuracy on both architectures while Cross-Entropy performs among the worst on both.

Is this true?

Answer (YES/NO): YES